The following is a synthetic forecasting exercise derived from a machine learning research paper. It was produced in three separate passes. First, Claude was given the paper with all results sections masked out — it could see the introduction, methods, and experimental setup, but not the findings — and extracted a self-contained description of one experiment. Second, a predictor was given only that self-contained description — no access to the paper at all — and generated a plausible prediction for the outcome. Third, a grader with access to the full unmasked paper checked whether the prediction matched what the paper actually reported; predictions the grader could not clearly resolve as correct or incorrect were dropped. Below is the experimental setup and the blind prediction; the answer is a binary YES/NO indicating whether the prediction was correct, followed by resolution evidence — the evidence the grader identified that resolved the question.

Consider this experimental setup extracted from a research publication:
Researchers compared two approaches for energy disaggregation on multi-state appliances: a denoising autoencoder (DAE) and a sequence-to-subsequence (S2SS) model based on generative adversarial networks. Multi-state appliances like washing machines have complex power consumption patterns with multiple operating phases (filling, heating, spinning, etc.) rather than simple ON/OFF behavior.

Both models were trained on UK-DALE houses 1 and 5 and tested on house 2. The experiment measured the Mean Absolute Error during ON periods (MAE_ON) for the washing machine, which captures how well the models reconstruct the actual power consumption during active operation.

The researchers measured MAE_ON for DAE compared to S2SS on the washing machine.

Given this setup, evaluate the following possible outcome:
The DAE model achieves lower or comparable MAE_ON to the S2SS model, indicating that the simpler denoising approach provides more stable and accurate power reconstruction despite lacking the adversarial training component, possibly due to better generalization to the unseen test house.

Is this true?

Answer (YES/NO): NO